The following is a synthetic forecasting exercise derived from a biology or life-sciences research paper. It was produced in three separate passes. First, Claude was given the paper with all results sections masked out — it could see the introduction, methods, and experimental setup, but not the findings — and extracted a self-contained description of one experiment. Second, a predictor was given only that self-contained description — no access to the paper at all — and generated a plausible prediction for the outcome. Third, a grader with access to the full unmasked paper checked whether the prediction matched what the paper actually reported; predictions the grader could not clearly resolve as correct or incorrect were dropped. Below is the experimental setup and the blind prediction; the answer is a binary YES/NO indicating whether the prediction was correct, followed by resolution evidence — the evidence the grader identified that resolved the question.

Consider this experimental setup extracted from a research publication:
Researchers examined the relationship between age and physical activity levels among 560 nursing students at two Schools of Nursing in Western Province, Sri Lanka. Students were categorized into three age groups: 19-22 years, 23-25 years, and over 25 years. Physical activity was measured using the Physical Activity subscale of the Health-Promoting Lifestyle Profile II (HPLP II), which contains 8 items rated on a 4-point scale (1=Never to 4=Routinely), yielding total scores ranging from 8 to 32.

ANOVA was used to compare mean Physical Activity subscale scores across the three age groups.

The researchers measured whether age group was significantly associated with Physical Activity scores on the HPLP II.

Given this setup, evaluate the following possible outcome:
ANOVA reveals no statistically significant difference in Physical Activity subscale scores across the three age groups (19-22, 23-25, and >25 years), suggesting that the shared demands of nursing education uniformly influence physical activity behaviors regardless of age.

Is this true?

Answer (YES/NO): NO